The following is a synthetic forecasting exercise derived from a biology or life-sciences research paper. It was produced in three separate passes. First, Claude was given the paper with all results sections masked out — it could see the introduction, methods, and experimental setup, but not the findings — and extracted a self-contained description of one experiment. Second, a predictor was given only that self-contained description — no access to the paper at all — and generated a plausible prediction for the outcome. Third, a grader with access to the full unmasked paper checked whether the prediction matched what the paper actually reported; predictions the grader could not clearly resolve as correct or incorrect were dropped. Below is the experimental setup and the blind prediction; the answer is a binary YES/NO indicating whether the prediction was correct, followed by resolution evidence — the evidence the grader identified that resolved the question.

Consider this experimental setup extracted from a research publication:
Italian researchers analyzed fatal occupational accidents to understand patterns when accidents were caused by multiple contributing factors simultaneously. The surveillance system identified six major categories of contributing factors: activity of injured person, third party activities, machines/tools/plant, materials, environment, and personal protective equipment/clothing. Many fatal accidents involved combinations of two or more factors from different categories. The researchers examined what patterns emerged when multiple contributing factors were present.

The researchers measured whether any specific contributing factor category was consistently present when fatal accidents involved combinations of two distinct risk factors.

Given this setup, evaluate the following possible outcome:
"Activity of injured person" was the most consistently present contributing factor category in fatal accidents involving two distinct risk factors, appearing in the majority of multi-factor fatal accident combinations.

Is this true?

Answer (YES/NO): YES